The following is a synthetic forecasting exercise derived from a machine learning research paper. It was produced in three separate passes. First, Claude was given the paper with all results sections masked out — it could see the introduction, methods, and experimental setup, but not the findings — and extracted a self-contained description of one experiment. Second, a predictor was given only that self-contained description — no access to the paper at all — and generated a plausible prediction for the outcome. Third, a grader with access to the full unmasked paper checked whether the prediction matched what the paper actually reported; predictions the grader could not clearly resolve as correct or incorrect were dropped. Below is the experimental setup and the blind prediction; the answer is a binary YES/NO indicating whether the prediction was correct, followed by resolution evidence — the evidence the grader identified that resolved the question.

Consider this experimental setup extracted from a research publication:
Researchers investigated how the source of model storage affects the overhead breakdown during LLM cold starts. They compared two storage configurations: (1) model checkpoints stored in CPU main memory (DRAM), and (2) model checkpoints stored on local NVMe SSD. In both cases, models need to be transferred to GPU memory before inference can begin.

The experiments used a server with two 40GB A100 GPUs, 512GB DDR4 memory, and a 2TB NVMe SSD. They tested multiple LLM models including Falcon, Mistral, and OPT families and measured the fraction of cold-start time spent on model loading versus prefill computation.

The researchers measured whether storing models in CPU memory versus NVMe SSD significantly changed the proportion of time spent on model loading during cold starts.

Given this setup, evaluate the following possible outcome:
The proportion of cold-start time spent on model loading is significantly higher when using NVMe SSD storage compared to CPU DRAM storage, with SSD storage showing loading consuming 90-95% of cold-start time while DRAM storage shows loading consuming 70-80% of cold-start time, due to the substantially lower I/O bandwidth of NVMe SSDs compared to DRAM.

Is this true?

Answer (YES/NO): NO